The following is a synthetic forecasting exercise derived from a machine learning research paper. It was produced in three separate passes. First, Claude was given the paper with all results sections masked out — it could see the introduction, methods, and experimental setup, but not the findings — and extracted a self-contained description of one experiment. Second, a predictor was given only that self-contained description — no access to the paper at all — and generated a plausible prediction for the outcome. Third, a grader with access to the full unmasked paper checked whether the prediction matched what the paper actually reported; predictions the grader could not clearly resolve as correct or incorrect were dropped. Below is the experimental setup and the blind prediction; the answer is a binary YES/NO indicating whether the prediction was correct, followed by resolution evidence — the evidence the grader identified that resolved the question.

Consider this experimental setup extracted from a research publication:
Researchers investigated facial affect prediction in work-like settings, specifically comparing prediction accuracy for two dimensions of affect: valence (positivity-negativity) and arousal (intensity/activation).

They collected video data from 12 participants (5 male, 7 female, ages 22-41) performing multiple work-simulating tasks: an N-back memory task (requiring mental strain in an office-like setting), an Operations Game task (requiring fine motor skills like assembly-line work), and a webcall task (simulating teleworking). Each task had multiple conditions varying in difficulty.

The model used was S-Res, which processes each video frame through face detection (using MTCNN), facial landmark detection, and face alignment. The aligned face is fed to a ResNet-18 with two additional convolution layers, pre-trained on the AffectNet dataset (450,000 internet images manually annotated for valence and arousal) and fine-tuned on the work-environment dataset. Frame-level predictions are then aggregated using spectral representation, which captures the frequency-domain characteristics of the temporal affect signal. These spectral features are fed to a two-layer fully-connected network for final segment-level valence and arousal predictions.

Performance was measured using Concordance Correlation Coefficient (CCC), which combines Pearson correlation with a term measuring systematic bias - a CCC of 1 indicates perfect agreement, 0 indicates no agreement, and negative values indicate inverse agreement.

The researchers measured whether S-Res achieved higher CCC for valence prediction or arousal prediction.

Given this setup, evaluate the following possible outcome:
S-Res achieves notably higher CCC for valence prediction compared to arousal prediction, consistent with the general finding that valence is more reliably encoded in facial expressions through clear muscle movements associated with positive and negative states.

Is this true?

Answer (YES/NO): NO